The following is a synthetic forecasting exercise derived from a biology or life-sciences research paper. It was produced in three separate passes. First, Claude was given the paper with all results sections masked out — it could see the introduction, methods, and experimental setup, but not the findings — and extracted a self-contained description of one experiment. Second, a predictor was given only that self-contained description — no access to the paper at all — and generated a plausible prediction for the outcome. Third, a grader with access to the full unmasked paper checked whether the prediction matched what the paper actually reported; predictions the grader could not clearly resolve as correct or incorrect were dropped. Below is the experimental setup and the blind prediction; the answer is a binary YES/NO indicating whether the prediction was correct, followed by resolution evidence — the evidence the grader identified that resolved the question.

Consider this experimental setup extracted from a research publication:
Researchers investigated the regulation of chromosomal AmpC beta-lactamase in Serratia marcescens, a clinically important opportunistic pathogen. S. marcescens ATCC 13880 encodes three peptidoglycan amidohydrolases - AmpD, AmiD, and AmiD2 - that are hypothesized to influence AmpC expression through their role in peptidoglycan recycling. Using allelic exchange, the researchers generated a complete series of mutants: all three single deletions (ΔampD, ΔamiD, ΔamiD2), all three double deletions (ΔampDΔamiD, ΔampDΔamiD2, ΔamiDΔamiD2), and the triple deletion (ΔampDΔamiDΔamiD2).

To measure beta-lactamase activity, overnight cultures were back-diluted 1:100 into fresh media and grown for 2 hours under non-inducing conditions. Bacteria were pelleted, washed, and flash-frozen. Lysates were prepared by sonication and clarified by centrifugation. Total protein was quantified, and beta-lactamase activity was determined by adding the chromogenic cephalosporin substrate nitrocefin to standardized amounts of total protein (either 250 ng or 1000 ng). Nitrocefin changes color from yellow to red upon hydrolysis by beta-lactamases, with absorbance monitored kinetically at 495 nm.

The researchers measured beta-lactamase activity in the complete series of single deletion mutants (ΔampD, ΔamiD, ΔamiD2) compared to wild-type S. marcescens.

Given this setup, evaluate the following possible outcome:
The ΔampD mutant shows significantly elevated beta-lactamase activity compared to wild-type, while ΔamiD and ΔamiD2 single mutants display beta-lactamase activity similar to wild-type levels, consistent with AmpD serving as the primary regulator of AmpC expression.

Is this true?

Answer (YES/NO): NO